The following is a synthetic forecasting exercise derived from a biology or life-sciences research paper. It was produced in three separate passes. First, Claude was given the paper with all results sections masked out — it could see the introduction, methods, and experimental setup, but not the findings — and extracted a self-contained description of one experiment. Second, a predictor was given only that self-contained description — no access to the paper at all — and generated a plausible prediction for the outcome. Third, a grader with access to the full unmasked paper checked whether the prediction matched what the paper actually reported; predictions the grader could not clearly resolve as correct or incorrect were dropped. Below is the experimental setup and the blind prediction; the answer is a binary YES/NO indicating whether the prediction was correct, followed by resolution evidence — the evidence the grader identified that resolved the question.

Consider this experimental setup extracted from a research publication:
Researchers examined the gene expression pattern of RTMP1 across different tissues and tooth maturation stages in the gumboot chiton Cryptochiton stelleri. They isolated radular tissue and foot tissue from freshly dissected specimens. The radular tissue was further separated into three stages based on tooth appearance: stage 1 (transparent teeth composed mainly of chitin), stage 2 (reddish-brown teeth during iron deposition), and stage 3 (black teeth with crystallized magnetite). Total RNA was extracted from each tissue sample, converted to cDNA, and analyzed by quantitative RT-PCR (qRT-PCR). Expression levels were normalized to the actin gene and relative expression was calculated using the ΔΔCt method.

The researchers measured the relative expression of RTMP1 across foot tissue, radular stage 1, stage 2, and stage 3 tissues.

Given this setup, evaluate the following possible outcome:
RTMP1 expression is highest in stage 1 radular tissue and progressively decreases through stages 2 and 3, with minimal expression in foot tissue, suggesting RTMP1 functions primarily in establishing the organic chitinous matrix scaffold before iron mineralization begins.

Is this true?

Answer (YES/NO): NO